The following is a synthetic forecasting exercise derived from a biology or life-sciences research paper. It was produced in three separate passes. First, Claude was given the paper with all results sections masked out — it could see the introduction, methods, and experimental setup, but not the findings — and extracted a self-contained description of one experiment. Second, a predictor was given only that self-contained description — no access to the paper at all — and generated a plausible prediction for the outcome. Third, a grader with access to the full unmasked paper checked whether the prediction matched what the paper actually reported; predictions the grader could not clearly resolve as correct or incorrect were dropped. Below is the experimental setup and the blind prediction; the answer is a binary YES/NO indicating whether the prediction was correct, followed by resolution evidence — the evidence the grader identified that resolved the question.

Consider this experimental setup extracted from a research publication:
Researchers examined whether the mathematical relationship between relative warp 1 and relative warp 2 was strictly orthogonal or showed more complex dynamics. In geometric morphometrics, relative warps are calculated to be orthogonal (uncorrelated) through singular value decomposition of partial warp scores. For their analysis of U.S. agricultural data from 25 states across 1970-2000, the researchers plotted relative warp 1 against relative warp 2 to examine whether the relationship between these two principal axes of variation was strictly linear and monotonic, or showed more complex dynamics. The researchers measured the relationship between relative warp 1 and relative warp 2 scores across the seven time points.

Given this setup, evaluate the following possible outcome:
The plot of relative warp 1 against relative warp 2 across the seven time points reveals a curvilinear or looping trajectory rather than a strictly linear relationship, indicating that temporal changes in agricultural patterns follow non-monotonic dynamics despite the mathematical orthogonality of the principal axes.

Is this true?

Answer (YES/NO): YES